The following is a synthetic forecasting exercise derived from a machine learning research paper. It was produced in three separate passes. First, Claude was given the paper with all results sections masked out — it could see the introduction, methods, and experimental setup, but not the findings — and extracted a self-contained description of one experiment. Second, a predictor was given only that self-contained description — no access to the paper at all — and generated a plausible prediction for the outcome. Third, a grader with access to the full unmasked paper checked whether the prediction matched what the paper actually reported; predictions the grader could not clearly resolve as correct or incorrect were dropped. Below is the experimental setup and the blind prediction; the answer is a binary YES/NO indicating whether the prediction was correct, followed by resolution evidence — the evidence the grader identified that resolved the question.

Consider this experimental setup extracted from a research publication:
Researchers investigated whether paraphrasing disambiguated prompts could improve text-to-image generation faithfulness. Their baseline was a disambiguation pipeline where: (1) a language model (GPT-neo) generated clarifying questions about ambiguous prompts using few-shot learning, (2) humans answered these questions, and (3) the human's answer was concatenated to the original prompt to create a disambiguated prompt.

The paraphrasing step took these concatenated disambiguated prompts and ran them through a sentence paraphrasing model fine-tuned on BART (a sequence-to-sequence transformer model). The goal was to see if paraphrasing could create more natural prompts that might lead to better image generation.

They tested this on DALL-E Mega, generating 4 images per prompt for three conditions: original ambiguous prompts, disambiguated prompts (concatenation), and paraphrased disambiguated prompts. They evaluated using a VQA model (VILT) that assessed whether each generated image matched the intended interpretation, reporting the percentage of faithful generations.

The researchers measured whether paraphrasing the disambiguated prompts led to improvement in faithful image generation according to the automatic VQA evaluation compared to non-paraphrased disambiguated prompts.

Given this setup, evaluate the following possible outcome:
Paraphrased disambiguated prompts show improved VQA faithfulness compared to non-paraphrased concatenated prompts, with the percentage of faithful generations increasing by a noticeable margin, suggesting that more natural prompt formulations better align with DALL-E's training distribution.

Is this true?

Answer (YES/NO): NO